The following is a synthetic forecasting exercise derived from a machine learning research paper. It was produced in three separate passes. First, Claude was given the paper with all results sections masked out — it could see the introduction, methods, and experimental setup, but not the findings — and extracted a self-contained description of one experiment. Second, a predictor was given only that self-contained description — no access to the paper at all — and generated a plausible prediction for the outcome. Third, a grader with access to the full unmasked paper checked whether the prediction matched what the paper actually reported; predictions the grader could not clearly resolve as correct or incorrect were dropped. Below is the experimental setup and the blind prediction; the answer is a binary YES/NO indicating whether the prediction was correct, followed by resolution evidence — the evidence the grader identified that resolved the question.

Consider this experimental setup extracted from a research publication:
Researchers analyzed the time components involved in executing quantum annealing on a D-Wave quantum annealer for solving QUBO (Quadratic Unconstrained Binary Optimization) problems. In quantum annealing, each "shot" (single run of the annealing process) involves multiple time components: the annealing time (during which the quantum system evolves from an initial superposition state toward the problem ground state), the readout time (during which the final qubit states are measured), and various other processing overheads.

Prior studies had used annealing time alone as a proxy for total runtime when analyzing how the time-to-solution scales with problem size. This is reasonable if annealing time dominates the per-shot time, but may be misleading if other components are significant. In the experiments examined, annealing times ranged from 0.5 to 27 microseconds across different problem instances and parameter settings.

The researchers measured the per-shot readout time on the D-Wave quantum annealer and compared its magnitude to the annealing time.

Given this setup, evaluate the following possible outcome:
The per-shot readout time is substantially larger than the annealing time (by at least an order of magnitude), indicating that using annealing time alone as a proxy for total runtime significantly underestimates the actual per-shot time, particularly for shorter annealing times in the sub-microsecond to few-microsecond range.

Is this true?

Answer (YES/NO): YES